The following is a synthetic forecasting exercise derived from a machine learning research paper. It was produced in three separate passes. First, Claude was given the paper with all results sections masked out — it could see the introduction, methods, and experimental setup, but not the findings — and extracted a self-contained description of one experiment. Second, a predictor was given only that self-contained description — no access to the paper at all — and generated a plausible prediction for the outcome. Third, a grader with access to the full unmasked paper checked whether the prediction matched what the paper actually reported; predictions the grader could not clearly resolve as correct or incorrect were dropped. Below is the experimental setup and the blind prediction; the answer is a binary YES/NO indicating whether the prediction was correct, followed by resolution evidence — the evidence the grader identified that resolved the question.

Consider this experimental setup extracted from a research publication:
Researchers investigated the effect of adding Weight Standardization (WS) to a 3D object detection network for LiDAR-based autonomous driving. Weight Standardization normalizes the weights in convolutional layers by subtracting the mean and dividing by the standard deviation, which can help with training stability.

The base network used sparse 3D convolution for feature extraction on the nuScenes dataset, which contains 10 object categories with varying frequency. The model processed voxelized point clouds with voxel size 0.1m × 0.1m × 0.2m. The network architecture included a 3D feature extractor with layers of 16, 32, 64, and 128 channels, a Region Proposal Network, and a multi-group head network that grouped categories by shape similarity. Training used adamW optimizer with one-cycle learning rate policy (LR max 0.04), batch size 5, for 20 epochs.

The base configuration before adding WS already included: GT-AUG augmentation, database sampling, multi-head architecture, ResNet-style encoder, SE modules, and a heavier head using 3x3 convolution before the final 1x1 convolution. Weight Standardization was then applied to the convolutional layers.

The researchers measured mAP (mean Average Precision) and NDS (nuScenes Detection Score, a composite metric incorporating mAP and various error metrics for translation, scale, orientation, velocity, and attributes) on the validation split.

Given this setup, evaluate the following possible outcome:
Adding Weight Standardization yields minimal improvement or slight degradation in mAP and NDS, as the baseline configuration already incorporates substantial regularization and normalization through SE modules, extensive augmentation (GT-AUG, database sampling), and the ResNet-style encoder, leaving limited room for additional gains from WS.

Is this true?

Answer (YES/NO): YES